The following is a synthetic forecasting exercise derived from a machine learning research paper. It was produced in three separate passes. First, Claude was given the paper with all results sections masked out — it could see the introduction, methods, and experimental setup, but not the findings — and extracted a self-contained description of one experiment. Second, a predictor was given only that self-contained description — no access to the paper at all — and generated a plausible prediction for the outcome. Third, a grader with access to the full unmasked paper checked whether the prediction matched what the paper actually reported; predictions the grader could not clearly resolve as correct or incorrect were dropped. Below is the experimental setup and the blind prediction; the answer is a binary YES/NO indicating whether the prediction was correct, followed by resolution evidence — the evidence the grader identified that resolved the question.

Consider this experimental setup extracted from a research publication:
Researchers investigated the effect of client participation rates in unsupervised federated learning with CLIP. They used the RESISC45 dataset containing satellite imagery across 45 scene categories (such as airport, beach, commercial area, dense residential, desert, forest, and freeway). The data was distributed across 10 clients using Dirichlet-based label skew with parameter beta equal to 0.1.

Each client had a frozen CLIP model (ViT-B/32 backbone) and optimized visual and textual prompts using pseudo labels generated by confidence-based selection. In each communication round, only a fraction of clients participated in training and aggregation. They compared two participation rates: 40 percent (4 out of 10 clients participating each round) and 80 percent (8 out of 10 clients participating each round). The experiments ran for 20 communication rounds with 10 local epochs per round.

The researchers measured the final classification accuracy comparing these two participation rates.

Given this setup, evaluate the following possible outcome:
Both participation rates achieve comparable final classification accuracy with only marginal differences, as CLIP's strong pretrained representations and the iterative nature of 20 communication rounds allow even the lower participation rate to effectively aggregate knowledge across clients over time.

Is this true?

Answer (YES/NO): NO